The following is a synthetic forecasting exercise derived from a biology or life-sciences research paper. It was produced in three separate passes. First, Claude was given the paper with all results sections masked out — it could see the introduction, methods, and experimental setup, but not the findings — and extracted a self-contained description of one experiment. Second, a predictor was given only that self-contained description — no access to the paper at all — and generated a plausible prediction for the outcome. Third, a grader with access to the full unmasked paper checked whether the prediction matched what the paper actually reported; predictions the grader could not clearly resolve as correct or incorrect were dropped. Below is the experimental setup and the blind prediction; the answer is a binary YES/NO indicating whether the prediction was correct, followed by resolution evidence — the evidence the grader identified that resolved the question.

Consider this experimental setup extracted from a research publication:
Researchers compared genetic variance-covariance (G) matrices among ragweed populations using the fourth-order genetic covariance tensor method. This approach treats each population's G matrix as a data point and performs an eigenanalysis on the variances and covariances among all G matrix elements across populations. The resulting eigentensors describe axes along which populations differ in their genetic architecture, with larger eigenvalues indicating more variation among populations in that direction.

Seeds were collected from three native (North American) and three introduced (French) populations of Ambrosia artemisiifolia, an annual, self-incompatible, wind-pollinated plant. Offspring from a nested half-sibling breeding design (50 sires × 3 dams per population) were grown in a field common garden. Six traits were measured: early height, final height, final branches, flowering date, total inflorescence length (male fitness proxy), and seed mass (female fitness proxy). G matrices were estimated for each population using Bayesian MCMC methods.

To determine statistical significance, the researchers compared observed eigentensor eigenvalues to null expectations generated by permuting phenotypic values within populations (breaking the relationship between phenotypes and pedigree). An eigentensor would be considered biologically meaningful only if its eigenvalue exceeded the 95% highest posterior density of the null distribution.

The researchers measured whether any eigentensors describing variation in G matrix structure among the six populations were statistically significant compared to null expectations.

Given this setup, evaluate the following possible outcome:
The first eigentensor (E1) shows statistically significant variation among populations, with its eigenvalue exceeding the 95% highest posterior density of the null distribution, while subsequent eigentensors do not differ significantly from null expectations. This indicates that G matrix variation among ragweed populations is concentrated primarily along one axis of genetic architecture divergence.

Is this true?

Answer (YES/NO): YES